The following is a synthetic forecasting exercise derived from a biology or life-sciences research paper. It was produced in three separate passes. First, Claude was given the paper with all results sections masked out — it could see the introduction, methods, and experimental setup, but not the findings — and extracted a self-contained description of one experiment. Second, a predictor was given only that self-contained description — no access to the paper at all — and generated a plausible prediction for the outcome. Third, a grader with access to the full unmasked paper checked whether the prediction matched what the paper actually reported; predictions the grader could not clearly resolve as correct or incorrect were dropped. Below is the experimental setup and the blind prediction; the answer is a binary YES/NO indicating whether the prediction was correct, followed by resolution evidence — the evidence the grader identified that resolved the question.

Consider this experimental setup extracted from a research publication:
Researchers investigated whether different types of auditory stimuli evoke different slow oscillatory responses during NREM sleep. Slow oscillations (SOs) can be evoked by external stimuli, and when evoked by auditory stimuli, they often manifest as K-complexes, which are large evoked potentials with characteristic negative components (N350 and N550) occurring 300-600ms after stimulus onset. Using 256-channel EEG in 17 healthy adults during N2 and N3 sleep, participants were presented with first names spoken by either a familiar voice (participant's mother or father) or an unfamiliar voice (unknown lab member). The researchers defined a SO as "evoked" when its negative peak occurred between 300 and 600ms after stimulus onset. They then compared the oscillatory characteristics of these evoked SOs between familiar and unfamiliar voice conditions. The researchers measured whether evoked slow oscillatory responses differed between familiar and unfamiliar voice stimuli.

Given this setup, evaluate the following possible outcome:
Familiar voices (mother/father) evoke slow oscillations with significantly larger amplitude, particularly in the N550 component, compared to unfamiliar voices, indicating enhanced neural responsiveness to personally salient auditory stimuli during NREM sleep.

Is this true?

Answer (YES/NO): NO